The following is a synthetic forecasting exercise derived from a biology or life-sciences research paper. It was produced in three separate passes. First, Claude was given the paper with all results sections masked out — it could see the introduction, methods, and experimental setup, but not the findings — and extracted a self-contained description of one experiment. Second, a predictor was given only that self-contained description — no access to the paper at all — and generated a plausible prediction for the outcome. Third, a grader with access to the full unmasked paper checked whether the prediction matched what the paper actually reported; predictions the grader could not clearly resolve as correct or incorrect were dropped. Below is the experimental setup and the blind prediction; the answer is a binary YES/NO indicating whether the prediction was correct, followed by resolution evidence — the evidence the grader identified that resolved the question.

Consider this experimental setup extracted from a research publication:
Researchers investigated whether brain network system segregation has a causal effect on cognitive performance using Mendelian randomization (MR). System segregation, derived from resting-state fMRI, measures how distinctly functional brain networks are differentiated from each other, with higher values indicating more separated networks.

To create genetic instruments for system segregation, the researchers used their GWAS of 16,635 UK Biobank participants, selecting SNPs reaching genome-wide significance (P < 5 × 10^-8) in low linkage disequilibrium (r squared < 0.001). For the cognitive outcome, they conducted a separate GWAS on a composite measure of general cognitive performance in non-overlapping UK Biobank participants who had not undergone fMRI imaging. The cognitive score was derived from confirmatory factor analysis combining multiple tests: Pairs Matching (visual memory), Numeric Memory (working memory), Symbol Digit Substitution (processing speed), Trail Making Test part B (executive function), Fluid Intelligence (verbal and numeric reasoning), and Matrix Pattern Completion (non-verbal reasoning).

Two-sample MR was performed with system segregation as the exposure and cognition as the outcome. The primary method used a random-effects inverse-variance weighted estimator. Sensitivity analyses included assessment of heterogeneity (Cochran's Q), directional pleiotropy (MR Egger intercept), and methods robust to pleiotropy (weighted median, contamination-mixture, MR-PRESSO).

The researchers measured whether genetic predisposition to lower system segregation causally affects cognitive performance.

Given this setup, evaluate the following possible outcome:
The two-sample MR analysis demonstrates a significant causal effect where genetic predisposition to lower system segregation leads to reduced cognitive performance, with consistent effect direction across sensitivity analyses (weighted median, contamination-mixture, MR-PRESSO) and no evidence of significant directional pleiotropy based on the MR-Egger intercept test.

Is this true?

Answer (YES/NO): YES